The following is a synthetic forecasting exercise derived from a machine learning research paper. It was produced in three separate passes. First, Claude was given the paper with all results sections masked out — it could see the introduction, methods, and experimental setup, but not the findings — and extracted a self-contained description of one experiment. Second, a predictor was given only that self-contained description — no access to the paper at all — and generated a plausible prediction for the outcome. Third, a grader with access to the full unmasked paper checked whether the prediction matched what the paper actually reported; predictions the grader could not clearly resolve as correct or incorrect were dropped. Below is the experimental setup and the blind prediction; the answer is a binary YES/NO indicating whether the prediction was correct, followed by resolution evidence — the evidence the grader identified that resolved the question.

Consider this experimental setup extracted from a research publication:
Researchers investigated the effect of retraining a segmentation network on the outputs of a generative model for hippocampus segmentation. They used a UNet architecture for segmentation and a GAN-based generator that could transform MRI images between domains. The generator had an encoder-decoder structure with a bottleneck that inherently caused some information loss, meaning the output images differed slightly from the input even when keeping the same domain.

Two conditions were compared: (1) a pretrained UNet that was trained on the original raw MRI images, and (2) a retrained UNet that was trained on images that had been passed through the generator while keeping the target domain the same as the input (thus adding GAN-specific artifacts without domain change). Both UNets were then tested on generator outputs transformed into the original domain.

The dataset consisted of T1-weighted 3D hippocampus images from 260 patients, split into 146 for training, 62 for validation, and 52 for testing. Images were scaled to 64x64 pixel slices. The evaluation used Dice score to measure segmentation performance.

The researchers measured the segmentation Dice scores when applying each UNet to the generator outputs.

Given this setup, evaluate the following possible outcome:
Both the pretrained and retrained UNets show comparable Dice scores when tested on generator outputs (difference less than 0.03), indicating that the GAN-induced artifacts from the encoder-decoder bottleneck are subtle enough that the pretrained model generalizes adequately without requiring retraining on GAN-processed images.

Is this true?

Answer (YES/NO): NO